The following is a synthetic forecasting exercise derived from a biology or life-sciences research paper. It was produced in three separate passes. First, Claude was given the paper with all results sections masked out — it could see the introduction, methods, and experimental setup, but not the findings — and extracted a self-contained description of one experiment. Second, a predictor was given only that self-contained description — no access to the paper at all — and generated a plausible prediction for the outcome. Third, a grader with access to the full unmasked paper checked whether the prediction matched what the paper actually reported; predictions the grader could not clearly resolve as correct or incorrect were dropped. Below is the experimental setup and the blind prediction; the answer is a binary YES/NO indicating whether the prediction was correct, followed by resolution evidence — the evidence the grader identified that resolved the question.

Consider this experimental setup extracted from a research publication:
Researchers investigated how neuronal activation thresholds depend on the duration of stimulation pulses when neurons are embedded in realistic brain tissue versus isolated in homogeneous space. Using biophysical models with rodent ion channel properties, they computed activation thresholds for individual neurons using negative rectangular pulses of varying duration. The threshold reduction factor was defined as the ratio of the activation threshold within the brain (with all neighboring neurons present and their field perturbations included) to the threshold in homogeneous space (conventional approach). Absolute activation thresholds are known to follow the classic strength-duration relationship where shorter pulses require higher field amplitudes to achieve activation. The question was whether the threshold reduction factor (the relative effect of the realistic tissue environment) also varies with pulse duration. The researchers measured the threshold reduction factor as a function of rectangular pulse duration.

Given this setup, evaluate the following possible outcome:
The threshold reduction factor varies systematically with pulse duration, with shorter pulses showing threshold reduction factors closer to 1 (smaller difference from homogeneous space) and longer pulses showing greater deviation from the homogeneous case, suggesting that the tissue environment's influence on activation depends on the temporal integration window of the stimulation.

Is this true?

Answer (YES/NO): NO